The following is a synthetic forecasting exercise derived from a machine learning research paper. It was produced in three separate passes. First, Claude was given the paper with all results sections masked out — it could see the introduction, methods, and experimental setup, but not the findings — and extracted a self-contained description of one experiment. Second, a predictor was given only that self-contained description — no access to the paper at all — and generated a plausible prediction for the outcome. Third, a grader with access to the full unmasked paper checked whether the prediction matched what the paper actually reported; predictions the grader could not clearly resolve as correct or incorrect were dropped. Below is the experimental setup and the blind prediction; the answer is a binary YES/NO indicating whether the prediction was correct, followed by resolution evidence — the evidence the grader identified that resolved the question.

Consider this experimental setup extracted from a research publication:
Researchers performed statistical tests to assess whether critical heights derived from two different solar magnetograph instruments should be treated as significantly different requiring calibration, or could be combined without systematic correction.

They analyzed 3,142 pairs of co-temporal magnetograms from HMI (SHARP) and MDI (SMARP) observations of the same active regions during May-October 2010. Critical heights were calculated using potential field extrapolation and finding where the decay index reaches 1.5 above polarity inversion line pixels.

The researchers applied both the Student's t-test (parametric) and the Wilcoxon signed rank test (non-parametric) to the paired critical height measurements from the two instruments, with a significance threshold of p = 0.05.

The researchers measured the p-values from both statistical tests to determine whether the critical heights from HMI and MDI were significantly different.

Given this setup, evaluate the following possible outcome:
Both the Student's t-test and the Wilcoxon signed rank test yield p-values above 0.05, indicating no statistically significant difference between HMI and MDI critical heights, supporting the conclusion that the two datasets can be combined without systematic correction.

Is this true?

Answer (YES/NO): YES